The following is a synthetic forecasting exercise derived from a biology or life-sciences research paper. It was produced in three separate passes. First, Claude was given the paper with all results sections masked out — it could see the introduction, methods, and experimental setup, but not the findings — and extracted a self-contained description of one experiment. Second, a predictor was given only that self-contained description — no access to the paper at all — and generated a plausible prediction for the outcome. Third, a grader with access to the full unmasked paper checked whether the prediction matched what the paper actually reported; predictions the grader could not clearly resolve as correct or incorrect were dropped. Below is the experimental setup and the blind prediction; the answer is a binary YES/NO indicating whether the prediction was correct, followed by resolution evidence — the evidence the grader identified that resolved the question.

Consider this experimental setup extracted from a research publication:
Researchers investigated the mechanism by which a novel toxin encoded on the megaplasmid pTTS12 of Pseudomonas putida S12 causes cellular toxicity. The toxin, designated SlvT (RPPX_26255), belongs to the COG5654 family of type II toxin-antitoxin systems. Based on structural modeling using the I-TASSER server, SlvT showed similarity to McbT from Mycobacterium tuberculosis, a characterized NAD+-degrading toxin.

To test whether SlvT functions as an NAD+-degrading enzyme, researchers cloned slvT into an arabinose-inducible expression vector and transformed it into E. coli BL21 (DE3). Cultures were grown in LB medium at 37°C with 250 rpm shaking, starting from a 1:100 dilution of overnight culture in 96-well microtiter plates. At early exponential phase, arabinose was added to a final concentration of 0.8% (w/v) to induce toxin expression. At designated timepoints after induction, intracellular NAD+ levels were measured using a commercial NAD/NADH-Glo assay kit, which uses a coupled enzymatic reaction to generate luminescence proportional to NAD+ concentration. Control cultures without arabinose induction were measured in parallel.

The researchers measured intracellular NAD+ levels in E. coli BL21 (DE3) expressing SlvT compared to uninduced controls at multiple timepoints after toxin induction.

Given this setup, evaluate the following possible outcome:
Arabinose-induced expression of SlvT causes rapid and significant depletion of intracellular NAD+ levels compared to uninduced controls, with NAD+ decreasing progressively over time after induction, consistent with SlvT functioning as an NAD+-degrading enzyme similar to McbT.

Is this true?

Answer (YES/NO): YES